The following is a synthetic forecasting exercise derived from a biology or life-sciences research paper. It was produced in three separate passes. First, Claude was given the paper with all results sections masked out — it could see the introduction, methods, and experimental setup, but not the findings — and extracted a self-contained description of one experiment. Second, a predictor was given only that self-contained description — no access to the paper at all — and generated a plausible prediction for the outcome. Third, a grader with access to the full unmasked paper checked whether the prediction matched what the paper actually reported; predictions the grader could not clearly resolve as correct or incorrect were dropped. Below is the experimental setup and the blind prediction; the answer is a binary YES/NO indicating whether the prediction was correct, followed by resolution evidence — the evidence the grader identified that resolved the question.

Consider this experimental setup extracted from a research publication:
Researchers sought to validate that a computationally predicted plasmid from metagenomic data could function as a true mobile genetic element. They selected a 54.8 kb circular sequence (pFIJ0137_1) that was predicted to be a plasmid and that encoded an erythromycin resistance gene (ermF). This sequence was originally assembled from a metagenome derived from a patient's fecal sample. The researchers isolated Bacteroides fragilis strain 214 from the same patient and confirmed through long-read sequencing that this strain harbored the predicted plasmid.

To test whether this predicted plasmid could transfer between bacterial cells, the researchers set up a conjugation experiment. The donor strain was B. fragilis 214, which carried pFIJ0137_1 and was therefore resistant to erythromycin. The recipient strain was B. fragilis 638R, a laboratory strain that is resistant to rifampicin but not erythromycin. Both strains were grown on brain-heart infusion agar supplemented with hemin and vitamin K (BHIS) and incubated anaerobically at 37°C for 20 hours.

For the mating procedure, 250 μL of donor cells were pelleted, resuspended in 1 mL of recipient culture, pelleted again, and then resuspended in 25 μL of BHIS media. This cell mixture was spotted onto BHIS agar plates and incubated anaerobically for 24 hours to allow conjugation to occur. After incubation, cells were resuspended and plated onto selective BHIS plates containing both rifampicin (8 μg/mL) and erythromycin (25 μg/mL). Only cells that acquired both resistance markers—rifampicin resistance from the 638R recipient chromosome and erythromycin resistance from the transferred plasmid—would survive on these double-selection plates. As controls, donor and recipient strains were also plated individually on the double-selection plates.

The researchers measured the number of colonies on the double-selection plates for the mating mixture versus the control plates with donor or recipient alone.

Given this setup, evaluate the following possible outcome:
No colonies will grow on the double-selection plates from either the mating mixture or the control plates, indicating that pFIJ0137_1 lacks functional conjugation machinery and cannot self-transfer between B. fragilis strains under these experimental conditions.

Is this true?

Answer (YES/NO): NO